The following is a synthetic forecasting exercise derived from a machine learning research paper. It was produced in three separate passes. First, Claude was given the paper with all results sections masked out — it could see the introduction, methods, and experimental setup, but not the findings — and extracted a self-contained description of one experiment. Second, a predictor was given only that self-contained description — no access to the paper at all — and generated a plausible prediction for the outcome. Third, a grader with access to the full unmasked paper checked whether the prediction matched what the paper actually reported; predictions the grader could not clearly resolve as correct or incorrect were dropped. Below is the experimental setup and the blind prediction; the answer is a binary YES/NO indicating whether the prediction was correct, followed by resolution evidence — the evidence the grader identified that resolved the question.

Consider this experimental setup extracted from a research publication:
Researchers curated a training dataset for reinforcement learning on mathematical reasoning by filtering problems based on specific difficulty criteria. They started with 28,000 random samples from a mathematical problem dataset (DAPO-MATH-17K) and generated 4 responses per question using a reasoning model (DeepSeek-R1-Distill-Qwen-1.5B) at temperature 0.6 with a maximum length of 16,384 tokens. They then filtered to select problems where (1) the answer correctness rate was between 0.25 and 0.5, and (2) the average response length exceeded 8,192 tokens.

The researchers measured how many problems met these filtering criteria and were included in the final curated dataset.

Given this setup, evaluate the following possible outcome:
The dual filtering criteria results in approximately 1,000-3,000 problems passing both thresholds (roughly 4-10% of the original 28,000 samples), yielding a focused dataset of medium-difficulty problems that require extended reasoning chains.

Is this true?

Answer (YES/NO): NO